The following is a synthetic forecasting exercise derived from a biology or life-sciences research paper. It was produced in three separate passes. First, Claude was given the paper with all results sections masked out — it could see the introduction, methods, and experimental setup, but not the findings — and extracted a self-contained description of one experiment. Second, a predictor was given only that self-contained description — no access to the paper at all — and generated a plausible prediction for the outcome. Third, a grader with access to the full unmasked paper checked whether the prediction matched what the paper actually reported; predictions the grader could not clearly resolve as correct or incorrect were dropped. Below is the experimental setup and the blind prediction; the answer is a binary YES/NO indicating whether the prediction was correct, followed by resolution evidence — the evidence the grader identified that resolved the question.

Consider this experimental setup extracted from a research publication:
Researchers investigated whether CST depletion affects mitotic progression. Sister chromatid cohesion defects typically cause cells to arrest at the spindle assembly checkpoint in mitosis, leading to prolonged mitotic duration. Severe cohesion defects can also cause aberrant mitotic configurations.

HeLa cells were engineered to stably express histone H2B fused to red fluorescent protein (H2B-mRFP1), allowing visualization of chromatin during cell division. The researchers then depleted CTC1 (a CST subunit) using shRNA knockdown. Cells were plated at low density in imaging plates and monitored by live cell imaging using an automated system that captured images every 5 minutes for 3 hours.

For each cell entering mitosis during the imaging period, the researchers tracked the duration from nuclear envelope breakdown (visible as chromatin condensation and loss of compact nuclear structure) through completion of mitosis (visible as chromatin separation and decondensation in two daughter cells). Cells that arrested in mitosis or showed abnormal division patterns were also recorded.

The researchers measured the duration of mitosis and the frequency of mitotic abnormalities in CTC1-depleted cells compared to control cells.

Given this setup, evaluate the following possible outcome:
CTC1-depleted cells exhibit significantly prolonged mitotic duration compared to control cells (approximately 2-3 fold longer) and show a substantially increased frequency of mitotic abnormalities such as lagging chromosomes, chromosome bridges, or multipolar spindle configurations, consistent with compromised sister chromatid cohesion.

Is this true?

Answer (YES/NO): NO